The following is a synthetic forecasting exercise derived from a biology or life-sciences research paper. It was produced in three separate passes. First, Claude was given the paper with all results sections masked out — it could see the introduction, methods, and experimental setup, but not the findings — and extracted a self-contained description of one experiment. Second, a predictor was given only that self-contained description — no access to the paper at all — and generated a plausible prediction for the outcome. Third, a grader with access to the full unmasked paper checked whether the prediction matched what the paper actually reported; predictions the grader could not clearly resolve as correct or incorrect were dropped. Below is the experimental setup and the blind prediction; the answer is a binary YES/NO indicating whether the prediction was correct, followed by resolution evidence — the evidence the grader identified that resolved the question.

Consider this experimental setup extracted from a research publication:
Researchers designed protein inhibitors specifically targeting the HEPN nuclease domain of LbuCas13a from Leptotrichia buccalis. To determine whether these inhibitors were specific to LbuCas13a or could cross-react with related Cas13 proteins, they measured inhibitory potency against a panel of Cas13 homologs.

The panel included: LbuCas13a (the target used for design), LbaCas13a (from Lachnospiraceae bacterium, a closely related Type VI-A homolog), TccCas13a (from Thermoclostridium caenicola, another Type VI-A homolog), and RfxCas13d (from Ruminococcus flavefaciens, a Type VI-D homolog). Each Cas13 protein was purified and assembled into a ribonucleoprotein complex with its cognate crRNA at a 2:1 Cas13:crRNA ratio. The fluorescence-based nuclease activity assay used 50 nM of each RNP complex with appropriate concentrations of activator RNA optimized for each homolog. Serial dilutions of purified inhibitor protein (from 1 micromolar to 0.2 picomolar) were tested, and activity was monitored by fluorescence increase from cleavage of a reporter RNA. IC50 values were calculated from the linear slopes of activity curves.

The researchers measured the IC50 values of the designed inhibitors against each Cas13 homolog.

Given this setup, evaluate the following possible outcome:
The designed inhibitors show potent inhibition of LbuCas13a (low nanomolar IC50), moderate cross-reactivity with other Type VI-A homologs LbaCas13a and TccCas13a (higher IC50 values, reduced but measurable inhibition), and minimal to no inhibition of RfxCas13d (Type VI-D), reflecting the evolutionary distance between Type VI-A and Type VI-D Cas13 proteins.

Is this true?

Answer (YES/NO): NO